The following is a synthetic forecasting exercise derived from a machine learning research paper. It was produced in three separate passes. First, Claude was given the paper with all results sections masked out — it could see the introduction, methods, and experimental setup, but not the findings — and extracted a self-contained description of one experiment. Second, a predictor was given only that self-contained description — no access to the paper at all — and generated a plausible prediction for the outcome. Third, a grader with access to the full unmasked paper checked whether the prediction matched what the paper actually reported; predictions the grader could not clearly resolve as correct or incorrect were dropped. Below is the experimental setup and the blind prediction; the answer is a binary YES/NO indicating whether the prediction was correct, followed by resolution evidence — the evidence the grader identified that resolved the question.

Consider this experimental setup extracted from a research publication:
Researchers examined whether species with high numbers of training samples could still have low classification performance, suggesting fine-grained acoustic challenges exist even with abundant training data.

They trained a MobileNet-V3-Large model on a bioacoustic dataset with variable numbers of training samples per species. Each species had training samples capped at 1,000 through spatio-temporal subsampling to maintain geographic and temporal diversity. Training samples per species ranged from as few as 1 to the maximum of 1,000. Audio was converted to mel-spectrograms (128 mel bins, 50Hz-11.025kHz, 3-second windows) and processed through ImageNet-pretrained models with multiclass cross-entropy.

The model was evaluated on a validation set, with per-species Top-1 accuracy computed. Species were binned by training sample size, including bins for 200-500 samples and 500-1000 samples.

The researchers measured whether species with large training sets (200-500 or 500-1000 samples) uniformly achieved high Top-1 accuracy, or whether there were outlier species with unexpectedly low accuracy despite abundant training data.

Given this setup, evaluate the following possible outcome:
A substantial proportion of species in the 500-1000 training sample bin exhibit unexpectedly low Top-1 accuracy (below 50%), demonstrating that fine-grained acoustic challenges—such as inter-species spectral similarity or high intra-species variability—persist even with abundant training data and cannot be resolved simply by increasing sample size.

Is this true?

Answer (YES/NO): NO